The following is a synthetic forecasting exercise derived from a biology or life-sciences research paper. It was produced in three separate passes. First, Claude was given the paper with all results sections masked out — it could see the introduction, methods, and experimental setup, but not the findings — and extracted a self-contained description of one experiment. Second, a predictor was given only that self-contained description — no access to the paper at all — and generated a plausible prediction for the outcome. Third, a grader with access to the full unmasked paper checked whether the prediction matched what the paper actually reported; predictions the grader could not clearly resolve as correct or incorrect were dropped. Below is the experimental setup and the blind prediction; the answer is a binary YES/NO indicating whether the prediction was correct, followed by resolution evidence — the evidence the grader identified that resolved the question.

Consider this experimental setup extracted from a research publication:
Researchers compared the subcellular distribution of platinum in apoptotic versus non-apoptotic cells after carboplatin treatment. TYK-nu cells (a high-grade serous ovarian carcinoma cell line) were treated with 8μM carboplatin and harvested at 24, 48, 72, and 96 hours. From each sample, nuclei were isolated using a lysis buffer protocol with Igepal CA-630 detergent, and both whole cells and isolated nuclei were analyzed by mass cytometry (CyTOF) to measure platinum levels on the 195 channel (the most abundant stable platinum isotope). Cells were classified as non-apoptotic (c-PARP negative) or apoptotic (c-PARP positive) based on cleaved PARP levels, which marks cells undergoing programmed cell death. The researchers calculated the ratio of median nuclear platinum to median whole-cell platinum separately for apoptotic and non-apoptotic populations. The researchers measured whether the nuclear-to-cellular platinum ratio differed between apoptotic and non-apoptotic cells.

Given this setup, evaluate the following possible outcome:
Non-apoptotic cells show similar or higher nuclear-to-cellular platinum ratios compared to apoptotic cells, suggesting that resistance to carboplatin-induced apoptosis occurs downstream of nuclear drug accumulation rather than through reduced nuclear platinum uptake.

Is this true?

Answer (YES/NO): YES